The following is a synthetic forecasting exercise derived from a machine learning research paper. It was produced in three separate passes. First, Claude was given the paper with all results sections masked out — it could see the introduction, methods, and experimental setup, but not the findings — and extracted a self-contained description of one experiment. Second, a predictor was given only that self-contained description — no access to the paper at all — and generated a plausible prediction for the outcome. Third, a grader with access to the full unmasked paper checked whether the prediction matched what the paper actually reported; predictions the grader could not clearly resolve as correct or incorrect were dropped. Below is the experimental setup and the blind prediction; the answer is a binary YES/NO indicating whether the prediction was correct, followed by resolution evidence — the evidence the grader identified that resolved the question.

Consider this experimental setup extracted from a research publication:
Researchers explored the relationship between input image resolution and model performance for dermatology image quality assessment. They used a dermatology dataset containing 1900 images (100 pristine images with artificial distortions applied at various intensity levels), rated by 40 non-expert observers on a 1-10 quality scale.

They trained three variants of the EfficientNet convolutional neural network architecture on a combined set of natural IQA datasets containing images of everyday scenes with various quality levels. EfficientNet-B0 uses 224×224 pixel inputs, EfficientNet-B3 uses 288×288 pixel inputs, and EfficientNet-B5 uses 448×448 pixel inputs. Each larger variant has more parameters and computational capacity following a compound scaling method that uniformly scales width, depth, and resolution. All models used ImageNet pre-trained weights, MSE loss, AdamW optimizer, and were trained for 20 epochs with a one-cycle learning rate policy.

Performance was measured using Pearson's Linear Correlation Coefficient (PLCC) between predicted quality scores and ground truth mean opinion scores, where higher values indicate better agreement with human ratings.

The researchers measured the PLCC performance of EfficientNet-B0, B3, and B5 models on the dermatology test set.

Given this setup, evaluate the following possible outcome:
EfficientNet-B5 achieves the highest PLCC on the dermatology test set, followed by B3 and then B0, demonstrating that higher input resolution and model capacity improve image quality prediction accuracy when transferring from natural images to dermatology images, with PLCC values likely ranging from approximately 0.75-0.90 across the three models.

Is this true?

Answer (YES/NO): NO